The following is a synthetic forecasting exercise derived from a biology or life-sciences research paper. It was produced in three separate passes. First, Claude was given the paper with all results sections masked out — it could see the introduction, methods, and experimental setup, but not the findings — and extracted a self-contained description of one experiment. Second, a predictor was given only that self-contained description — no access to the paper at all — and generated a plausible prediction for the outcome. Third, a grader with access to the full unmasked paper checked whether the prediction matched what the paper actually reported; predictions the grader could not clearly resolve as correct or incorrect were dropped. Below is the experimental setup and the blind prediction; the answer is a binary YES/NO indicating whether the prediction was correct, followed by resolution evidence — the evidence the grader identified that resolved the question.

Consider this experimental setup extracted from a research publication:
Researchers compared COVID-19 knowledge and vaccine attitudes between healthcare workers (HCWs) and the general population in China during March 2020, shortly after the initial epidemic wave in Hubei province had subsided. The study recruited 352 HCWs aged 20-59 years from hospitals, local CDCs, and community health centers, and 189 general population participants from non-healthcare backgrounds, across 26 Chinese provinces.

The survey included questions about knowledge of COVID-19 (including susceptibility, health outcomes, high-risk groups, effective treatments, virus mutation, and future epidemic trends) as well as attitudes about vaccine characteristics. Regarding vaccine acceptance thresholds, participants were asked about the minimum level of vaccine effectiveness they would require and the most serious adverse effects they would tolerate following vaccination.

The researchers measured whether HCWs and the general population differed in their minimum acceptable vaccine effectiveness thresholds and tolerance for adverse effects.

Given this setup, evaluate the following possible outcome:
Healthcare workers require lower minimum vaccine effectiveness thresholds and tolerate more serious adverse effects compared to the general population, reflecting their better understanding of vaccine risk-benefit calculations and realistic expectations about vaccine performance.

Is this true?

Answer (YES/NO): YES